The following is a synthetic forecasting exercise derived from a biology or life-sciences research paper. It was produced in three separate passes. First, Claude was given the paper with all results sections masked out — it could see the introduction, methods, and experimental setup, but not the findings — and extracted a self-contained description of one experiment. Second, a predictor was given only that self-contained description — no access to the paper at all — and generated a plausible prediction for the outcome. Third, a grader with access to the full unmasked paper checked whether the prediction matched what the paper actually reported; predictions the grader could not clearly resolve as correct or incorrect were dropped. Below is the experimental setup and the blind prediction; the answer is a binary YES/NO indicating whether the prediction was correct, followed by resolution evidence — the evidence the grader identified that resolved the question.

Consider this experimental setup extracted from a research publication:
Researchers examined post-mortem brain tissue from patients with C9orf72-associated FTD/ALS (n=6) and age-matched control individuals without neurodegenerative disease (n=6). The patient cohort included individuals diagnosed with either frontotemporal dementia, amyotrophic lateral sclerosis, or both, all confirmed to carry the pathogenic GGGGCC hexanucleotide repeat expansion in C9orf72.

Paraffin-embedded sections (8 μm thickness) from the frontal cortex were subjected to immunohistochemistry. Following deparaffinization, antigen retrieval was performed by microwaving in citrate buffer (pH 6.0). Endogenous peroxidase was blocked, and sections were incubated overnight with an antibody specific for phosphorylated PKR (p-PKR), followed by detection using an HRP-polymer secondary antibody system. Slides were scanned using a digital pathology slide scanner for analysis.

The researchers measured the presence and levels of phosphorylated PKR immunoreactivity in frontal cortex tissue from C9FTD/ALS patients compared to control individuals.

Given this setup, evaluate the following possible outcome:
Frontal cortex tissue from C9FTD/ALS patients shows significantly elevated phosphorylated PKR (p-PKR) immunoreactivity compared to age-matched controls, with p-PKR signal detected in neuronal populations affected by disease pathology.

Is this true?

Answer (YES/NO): YES